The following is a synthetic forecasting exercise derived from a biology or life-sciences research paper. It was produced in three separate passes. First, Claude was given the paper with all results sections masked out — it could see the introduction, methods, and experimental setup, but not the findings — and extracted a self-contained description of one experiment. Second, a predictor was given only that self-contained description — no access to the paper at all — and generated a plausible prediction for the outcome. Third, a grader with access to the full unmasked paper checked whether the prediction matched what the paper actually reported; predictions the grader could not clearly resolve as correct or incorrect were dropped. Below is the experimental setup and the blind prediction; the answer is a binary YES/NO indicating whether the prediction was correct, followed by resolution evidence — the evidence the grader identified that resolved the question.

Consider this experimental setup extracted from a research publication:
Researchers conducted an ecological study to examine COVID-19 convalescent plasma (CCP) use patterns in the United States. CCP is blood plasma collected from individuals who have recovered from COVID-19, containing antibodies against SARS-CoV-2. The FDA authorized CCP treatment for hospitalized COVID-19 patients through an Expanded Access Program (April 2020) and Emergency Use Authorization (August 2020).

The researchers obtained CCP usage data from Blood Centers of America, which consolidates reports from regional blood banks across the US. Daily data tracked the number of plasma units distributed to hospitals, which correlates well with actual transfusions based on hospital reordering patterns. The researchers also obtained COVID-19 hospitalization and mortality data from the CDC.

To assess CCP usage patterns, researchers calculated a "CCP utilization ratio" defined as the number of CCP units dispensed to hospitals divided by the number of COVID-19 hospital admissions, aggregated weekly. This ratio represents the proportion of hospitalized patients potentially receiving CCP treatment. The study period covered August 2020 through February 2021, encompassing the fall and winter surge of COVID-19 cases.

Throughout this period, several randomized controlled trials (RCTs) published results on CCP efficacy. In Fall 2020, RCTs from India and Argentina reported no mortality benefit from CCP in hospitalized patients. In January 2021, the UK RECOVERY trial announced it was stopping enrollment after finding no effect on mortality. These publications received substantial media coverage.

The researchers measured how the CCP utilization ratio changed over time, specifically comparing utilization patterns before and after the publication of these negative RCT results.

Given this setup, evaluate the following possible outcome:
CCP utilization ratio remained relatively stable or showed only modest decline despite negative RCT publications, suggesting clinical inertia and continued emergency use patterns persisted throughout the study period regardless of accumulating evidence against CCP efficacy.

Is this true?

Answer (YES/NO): NO